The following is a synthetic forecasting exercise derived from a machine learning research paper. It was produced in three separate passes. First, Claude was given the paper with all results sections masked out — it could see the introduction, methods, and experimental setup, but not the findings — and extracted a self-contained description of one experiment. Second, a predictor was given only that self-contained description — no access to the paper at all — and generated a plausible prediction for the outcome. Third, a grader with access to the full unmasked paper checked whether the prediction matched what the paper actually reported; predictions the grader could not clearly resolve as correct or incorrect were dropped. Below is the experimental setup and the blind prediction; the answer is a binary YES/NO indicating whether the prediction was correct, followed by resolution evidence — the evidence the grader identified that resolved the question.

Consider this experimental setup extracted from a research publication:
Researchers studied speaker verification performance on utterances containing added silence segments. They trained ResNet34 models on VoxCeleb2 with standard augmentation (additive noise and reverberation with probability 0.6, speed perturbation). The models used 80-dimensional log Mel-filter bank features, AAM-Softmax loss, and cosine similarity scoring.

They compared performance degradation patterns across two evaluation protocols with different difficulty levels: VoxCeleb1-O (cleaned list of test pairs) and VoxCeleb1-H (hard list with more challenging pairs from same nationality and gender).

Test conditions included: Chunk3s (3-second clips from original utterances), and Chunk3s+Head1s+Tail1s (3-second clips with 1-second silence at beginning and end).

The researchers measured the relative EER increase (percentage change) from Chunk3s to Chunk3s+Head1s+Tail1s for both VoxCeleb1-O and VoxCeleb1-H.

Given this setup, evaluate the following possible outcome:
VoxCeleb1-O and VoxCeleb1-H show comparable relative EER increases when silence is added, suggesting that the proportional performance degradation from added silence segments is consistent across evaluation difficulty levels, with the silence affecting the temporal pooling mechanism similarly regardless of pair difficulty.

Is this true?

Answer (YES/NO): NO